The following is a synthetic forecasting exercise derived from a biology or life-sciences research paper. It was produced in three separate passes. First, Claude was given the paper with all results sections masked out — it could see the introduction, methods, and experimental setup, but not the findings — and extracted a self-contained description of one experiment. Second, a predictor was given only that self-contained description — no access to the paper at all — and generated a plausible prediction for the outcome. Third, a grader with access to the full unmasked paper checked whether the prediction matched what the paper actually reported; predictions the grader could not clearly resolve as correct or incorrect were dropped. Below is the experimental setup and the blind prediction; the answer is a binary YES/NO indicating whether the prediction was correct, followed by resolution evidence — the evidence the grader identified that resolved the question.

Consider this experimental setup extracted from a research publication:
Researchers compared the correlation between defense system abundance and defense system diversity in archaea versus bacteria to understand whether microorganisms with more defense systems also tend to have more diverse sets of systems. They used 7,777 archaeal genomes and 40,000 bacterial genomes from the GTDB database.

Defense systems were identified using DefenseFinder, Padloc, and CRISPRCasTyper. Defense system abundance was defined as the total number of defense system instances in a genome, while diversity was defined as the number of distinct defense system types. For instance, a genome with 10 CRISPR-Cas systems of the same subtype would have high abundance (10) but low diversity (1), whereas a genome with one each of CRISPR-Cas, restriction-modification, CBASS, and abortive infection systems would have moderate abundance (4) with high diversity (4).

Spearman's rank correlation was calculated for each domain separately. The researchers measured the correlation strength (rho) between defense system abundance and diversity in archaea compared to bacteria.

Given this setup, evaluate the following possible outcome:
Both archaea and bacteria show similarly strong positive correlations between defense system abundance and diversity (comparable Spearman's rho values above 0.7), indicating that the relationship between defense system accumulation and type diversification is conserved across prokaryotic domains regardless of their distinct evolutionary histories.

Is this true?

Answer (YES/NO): YES